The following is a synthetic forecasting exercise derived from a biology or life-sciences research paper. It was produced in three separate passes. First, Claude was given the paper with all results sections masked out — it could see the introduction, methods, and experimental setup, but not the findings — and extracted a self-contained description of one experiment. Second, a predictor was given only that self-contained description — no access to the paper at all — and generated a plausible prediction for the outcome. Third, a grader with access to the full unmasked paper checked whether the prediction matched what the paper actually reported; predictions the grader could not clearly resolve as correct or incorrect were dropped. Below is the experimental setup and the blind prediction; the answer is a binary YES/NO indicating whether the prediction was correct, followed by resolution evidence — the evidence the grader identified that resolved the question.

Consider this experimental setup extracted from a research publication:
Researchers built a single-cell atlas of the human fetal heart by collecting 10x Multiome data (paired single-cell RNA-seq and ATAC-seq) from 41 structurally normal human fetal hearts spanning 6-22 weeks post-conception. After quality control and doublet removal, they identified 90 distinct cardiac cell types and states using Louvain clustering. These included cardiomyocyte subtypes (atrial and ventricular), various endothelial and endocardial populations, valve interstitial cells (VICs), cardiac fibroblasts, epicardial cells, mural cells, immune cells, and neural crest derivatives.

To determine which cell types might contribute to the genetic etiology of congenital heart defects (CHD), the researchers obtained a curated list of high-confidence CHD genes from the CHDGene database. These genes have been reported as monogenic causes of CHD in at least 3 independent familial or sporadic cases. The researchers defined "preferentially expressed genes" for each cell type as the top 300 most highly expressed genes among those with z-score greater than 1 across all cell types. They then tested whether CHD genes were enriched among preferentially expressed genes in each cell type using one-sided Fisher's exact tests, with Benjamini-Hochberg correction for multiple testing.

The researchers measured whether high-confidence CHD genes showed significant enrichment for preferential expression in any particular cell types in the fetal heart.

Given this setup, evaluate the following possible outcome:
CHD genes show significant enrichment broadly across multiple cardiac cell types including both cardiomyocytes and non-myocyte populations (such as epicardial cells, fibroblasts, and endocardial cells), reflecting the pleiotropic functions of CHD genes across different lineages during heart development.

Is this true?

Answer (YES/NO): YES